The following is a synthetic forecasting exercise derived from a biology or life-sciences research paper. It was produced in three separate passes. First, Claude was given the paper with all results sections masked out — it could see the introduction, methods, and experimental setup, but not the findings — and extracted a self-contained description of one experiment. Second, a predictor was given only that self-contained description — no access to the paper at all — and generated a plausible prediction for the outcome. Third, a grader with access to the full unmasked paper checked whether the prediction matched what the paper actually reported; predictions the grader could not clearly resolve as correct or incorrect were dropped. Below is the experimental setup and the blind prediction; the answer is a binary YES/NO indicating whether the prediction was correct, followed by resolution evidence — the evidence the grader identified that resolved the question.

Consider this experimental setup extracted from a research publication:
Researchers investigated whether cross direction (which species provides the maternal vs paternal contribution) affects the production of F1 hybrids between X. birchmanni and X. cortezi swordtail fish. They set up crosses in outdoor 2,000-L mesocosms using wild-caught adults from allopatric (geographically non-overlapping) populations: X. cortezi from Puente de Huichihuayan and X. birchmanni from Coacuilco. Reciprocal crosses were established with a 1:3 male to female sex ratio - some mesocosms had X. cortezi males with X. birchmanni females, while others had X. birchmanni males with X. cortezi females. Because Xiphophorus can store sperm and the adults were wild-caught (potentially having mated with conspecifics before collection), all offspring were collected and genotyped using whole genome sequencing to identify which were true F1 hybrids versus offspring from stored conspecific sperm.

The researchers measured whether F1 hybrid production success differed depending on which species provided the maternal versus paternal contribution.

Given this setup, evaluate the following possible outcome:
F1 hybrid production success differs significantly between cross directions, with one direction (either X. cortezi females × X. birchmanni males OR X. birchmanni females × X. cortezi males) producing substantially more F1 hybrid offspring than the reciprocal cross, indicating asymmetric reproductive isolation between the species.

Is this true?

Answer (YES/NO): YES